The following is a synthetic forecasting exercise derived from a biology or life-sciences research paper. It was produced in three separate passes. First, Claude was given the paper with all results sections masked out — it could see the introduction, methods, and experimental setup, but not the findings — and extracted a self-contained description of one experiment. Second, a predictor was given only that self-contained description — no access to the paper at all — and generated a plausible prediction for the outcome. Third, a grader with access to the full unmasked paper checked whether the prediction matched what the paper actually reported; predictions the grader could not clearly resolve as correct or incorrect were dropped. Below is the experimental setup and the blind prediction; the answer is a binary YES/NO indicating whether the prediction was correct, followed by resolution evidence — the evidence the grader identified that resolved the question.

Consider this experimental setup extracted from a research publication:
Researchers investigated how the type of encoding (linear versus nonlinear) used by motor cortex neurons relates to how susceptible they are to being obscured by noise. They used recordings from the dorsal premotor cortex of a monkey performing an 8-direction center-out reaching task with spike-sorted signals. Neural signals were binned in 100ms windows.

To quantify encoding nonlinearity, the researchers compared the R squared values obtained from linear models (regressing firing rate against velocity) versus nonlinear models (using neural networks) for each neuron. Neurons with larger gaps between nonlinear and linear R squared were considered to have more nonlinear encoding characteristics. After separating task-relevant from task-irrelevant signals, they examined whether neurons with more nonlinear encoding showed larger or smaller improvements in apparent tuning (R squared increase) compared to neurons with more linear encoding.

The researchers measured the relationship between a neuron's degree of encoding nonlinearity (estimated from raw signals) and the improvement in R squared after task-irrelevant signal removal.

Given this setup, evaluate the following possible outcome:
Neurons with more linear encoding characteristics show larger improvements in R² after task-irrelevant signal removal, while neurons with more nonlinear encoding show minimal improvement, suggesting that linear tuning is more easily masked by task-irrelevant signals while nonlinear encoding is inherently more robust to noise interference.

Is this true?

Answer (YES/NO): NO